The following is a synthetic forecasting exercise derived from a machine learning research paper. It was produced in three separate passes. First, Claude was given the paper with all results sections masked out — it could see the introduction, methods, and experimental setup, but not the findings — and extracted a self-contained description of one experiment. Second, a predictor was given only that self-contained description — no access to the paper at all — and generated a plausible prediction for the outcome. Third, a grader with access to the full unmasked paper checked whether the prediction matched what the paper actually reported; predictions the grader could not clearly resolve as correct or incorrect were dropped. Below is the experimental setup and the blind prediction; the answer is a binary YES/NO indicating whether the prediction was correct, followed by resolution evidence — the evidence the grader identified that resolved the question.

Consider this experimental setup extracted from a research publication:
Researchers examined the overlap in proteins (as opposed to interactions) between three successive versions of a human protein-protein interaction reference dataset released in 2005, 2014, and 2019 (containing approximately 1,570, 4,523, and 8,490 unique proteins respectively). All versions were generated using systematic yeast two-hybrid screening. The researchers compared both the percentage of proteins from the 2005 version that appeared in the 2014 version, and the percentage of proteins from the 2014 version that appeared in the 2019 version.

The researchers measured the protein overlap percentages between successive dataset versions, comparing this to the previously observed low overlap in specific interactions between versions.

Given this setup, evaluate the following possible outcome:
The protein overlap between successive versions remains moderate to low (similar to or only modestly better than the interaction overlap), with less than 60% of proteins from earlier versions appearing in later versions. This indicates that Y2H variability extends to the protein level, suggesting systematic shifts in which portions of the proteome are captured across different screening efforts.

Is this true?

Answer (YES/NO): NO